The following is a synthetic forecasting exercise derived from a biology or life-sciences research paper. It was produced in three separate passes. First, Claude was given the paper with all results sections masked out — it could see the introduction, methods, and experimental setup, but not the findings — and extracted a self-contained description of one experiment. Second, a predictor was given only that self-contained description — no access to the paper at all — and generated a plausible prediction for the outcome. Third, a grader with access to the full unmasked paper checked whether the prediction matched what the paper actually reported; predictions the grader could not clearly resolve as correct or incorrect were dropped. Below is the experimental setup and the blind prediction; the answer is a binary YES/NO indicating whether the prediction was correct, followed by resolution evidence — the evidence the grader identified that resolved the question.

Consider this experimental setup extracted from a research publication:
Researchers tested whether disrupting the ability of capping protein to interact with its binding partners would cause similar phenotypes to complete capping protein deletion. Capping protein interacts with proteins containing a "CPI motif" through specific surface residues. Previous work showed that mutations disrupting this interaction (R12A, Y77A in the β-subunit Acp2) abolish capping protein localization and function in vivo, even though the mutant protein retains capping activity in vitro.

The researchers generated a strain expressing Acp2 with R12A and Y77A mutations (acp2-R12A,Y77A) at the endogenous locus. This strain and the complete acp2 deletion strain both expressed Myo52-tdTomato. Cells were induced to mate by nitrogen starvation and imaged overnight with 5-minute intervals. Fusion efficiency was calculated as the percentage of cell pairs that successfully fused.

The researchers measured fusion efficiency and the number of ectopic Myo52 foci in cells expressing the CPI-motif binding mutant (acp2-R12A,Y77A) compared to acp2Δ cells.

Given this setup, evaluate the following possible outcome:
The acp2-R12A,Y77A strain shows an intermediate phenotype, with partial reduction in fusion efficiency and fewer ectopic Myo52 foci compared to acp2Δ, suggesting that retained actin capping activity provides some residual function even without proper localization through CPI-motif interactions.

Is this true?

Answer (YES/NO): YES